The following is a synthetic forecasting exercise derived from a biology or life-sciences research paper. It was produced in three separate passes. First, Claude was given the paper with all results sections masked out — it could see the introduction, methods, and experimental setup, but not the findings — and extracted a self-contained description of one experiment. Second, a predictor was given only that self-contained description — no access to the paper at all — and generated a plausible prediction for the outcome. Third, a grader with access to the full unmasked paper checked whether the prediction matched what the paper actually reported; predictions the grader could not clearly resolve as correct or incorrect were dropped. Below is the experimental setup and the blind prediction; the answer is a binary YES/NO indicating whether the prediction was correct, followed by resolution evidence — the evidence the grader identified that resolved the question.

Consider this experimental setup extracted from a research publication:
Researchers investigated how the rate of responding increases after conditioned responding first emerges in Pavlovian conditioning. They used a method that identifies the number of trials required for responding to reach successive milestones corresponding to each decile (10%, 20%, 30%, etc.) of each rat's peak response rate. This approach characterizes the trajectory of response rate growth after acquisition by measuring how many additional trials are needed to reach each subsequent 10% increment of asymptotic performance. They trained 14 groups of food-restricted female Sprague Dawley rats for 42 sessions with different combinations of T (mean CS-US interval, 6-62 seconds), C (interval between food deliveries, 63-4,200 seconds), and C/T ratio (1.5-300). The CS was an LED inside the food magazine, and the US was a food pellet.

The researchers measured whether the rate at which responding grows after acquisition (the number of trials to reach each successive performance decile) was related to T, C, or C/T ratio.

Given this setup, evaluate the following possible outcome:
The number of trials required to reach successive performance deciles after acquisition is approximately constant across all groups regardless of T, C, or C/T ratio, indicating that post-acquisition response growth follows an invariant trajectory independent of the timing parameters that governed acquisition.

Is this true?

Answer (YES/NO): NO